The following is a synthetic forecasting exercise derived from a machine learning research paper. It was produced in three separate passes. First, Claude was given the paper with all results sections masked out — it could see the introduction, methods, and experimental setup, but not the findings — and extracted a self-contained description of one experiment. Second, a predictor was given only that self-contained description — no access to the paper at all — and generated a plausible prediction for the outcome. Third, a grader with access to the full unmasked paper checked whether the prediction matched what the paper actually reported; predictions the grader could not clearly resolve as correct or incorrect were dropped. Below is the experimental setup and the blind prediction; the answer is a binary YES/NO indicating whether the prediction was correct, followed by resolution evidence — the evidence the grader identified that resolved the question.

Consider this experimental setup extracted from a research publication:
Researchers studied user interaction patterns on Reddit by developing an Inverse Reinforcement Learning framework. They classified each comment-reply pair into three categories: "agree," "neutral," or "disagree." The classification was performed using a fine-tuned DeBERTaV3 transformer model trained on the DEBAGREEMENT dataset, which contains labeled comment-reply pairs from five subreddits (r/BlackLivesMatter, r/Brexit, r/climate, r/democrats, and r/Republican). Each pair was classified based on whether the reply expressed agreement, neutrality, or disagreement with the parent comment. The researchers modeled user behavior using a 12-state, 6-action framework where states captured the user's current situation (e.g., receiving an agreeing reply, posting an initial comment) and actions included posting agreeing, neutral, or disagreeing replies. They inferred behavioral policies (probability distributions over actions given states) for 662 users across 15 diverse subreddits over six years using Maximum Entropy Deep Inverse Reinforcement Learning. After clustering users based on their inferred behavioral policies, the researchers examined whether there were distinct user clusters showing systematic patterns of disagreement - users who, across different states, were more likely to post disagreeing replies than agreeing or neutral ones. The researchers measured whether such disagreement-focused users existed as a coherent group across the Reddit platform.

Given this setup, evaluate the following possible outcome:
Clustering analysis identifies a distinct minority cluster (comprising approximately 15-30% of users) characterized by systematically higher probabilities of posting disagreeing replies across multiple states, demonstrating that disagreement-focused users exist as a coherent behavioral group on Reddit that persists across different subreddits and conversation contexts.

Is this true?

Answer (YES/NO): YES